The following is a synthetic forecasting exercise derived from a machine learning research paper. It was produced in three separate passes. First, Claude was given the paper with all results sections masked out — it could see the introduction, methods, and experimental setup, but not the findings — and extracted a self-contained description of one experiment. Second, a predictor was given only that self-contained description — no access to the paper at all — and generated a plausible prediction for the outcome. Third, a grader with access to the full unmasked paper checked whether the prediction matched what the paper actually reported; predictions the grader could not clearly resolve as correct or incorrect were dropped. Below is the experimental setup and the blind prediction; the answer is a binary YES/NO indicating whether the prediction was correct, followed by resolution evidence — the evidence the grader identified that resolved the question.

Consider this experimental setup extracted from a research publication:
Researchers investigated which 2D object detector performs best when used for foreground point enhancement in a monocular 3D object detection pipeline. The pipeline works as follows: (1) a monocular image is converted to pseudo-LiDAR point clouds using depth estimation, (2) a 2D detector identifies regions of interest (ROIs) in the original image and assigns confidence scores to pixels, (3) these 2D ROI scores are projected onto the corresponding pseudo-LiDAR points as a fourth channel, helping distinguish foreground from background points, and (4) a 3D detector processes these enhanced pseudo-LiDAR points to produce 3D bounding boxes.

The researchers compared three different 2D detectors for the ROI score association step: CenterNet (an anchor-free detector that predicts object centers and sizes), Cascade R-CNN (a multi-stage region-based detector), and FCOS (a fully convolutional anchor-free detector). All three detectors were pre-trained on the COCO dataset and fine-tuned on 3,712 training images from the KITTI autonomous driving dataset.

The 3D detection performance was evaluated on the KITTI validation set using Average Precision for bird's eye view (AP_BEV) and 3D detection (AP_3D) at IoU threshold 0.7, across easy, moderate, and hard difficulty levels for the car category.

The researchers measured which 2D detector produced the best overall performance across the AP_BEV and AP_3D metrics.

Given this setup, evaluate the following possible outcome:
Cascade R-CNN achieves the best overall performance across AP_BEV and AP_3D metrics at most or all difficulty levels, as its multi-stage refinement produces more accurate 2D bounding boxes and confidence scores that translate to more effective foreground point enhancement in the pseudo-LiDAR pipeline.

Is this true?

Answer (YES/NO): NO